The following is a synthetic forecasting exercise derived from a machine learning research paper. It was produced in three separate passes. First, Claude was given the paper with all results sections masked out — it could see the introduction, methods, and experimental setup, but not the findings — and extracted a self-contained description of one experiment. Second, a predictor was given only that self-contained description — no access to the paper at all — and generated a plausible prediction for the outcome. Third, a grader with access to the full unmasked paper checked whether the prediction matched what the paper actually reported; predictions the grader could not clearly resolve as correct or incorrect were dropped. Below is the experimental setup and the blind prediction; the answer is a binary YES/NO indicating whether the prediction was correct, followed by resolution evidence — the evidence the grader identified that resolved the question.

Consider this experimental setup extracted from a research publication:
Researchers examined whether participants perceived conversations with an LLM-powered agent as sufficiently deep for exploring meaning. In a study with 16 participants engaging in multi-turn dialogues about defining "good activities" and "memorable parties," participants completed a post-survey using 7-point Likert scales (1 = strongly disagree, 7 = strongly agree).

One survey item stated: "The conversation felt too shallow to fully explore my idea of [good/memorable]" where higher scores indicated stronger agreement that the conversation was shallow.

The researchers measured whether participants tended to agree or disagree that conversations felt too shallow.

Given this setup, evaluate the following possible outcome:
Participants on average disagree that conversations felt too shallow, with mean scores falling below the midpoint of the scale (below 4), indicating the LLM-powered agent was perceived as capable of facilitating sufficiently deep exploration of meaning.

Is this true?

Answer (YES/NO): NO